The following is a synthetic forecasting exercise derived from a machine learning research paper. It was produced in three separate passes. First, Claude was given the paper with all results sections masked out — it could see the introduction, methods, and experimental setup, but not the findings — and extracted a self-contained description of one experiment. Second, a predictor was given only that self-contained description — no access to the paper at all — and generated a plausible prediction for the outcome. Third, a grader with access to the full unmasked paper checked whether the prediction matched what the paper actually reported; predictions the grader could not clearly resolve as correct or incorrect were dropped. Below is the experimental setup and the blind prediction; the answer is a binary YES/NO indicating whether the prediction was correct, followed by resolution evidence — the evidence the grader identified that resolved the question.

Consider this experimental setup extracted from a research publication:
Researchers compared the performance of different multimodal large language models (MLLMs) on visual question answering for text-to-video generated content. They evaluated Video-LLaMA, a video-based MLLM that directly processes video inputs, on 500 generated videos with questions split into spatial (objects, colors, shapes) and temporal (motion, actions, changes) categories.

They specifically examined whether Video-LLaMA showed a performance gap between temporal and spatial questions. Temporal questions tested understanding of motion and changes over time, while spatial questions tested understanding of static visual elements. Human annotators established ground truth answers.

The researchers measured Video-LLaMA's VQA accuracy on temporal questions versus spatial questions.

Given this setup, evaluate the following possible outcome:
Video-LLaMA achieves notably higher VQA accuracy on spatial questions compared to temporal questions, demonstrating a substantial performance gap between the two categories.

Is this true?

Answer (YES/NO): YES